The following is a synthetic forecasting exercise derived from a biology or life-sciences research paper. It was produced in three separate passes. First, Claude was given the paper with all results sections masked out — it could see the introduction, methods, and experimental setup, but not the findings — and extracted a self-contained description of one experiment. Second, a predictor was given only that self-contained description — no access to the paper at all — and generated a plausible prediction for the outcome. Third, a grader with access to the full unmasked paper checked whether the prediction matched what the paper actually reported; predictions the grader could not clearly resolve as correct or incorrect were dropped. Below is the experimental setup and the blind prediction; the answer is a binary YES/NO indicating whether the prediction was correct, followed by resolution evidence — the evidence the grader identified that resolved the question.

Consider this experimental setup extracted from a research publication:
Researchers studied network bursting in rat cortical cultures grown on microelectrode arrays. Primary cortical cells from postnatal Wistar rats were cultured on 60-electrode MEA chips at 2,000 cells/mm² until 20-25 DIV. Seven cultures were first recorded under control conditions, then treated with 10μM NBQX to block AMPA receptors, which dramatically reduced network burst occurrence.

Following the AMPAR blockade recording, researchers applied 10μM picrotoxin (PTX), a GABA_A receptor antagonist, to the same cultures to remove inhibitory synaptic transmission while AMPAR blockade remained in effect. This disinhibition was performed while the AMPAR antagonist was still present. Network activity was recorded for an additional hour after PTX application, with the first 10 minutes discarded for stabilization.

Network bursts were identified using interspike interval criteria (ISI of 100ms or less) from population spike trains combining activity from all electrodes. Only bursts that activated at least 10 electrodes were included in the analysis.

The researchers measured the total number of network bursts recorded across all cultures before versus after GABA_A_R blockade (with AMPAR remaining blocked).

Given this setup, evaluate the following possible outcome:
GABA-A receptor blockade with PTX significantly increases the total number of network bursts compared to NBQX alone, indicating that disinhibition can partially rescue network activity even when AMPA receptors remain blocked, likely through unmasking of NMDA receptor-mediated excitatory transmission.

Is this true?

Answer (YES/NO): YES